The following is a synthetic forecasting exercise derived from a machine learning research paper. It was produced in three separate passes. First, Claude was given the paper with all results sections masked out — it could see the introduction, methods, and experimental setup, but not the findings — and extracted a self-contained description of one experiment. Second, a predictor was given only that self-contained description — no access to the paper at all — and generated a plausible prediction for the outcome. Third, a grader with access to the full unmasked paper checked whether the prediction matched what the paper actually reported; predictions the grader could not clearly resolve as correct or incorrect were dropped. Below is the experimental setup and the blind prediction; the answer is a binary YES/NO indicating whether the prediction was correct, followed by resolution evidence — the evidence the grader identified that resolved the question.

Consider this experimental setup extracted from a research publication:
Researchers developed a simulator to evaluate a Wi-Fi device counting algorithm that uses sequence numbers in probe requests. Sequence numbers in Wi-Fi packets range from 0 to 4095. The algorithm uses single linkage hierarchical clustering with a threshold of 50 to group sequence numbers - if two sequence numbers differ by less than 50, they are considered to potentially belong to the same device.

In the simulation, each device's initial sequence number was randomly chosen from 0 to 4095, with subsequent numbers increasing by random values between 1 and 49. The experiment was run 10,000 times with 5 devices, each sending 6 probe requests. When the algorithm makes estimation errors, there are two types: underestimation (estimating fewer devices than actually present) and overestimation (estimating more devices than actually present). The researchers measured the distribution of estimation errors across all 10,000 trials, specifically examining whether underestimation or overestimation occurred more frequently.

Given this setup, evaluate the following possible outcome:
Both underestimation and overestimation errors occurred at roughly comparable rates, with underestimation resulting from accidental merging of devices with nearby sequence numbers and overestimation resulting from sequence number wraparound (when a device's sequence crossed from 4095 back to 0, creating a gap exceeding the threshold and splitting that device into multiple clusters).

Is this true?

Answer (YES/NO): NO